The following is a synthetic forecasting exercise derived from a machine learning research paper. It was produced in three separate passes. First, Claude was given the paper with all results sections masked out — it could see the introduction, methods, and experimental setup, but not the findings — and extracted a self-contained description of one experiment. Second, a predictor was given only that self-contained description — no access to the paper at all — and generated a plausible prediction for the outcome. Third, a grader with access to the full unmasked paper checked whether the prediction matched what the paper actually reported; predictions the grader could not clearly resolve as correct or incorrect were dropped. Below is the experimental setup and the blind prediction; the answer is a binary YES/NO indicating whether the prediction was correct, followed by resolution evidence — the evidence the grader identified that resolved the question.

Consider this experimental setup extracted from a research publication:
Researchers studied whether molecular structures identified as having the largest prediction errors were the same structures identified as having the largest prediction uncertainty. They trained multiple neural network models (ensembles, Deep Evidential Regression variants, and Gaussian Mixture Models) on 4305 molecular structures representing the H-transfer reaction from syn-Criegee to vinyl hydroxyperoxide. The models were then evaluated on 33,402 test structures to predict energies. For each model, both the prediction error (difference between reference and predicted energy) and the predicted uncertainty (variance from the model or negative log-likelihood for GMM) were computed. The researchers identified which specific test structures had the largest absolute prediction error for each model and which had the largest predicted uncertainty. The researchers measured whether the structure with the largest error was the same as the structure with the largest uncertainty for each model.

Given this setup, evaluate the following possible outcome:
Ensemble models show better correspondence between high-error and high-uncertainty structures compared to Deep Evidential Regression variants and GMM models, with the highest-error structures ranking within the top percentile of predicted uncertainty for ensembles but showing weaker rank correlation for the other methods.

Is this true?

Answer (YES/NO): NO